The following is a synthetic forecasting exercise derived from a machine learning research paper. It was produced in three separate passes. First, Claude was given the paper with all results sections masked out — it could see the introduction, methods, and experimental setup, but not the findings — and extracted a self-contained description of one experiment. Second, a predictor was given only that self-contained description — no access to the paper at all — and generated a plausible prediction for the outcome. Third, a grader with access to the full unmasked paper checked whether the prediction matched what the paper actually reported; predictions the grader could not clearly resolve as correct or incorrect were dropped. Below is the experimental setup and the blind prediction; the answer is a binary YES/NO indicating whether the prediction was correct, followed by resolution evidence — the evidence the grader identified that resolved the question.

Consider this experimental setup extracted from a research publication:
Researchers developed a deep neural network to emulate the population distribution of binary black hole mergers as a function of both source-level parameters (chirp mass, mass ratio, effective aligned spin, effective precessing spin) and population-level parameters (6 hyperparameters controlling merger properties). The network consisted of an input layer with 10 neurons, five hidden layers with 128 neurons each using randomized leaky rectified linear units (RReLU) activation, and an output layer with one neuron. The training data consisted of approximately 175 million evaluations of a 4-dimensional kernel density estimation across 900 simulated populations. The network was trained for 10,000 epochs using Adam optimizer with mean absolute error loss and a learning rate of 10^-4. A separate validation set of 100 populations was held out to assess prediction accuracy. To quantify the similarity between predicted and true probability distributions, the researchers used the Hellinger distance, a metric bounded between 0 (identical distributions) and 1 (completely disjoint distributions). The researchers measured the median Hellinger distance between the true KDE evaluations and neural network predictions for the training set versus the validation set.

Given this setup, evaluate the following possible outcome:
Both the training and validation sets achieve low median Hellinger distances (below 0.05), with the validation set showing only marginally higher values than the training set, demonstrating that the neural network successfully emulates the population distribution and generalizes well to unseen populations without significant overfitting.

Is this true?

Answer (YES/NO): NO